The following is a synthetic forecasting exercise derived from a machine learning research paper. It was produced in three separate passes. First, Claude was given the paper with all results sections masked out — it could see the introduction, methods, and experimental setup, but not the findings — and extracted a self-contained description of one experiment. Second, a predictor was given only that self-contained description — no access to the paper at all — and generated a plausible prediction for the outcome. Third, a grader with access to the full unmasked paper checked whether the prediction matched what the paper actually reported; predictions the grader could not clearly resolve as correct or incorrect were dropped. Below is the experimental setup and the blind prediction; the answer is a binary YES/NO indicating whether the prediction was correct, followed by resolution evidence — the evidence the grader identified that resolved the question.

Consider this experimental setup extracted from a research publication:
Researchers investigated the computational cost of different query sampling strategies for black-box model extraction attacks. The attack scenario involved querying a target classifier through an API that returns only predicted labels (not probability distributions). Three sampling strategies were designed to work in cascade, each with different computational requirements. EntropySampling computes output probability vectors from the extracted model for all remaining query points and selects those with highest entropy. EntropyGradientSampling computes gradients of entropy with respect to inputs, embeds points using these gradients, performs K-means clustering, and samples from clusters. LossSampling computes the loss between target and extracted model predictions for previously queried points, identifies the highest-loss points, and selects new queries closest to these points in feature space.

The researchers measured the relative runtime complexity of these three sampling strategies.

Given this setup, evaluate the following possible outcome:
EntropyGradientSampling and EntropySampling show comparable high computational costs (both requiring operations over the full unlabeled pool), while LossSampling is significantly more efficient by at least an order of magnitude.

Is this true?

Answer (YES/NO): NO